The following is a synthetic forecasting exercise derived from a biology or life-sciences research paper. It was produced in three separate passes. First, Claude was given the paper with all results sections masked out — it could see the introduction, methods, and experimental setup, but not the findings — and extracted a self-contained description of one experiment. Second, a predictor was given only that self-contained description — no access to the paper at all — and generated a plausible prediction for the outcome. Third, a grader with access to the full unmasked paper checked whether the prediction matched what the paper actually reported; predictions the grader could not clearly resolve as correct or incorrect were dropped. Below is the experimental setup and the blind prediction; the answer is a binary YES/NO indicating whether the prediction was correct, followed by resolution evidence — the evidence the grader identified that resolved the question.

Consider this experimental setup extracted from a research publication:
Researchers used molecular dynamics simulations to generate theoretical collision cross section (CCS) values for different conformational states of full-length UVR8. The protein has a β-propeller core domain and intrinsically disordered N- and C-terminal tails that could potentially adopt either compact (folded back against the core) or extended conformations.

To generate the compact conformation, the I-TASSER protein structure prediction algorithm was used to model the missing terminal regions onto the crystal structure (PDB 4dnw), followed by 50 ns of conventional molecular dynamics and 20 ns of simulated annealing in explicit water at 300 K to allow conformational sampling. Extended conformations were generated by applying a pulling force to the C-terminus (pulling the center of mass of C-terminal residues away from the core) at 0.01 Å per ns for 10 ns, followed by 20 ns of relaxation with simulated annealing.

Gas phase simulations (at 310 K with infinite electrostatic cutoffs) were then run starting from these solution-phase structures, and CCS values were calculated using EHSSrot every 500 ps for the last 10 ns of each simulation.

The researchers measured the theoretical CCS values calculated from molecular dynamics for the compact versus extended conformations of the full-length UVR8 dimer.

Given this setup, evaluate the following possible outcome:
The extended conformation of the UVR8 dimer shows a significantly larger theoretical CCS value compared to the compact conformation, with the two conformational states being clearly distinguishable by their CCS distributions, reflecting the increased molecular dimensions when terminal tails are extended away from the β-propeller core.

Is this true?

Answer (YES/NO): YES